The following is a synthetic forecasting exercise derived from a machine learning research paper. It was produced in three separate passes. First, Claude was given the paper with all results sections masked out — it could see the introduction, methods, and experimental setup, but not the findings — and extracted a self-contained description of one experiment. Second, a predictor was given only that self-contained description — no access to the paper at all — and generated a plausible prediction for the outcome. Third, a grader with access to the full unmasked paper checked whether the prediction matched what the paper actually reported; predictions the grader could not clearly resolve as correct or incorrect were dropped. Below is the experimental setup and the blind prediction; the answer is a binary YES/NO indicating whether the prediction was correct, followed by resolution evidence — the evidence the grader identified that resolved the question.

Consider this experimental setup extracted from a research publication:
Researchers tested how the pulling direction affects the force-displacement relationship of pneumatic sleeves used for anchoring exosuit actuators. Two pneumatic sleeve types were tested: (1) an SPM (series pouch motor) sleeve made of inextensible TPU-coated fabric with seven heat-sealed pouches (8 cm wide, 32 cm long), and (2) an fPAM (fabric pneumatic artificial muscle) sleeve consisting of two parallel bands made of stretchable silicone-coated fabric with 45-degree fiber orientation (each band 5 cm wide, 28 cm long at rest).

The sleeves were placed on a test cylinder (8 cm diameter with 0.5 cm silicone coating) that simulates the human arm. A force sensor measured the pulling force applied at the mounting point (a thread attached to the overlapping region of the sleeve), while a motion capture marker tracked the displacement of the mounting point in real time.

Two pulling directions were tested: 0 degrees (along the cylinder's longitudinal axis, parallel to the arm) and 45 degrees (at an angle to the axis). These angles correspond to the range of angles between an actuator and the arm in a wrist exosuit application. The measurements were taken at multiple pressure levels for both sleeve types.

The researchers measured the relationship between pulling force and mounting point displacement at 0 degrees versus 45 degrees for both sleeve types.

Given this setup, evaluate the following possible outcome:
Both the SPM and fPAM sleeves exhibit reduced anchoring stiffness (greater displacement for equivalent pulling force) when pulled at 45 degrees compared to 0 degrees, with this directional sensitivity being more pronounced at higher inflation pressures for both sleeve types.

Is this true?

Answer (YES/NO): NO